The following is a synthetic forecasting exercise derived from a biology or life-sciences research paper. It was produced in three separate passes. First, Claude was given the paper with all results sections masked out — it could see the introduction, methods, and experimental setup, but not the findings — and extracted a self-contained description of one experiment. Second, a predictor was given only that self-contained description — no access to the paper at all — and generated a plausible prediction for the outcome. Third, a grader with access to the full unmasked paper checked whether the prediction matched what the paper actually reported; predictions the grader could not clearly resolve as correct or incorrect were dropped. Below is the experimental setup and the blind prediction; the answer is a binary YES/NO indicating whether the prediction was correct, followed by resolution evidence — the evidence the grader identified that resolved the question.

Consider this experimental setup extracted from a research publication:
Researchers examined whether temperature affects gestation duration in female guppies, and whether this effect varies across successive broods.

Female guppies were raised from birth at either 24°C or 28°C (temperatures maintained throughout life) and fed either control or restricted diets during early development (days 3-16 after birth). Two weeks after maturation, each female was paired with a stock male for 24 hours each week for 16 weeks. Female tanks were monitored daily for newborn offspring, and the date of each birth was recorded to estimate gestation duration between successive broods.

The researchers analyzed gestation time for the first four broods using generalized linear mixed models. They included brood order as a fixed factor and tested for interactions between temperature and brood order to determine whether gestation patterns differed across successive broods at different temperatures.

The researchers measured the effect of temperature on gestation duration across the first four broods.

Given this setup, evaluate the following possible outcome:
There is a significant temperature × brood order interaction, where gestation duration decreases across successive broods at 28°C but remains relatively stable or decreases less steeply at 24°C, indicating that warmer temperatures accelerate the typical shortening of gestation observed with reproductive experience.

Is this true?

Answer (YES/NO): NO